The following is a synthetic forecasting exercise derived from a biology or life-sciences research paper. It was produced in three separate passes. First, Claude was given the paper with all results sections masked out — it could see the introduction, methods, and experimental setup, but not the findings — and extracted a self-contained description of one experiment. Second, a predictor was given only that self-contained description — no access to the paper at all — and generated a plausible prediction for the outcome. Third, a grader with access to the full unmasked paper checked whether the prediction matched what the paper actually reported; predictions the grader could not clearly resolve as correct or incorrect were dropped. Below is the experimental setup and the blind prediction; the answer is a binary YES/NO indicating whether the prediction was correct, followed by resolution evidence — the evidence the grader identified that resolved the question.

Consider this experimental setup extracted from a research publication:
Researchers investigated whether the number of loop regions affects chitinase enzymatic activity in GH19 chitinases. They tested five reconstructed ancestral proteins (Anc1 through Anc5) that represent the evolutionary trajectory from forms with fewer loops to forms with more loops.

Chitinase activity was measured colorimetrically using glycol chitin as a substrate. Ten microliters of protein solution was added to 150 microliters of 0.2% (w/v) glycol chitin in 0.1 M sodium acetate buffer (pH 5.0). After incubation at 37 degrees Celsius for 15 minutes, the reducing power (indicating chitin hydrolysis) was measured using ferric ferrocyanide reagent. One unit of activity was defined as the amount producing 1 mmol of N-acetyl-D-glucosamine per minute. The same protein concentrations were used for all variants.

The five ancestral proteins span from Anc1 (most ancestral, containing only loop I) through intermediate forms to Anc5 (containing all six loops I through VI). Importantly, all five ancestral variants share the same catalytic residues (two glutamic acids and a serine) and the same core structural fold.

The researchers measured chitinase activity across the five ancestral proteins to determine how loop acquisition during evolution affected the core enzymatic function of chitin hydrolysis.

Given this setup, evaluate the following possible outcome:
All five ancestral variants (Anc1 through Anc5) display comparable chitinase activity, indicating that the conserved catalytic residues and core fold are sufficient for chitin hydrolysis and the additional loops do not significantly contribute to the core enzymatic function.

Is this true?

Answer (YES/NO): YES